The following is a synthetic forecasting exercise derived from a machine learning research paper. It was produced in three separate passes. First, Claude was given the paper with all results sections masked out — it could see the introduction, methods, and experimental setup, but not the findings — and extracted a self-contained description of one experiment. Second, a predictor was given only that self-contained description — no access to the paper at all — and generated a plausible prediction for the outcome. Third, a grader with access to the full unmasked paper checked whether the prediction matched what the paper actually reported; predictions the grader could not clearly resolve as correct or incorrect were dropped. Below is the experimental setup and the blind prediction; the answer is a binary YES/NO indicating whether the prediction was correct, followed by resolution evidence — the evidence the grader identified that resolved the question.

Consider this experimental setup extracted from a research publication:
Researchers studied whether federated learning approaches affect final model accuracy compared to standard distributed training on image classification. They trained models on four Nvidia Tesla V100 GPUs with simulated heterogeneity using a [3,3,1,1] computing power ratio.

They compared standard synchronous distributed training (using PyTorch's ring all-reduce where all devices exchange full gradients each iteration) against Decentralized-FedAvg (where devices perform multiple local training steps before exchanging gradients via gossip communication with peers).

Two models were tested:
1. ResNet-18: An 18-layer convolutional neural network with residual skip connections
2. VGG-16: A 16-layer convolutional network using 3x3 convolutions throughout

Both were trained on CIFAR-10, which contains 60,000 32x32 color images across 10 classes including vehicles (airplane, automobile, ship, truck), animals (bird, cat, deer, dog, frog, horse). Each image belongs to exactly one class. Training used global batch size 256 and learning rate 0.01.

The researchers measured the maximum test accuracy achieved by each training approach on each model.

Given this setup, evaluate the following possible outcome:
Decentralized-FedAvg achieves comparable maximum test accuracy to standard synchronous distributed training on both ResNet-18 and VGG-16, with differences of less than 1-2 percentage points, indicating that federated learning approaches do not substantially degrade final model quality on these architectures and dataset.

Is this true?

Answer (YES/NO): YES